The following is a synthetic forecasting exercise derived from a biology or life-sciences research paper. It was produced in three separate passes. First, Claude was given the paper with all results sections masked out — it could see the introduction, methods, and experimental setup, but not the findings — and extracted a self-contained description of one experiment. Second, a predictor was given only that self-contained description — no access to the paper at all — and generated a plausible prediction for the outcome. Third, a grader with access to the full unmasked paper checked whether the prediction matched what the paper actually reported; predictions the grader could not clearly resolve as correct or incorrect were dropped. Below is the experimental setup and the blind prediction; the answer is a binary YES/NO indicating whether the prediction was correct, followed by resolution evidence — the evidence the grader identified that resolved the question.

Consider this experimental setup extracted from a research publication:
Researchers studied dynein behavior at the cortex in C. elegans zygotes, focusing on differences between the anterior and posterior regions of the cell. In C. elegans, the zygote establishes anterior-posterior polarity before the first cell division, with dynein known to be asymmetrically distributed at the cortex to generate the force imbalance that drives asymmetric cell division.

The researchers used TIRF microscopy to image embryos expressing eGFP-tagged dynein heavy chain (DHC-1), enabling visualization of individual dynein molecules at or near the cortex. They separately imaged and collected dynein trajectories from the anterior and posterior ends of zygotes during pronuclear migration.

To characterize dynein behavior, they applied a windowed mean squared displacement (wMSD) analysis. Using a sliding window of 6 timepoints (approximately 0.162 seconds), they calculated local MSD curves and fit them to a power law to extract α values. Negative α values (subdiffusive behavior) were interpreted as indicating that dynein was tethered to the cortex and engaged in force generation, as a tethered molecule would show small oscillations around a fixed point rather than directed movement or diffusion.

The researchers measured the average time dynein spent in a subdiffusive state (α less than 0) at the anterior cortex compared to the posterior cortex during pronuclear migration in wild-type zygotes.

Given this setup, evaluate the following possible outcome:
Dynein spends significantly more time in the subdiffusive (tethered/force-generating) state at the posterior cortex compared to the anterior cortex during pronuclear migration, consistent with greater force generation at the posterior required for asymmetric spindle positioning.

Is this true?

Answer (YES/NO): NO